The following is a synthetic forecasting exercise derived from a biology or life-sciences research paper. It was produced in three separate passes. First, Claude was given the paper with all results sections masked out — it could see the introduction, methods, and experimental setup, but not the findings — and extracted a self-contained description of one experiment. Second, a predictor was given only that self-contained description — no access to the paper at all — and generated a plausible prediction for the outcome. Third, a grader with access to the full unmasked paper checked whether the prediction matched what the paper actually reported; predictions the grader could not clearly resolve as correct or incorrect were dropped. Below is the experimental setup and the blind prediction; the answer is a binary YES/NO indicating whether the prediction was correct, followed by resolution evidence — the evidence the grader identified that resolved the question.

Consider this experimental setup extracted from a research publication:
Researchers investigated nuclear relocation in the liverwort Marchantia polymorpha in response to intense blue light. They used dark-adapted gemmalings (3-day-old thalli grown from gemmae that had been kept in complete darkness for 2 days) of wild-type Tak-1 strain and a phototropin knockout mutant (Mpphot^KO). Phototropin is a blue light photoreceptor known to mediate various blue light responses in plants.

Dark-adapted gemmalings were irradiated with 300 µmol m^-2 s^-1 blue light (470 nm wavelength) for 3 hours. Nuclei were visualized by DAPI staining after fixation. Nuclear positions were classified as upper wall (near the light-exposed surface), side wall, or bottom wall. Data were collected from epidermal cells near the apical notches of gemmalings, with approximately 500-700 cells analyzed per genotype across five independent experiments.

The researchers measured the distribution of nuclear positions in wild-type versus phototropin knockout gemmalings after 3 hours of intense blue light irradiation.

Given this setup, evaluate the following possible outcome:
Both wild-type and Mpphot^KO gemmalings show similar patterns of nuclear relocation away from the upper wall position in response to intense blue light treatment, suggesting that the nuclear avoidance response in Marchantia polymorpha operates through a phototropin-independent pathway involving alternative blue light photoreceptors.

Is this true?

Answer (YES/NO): NO